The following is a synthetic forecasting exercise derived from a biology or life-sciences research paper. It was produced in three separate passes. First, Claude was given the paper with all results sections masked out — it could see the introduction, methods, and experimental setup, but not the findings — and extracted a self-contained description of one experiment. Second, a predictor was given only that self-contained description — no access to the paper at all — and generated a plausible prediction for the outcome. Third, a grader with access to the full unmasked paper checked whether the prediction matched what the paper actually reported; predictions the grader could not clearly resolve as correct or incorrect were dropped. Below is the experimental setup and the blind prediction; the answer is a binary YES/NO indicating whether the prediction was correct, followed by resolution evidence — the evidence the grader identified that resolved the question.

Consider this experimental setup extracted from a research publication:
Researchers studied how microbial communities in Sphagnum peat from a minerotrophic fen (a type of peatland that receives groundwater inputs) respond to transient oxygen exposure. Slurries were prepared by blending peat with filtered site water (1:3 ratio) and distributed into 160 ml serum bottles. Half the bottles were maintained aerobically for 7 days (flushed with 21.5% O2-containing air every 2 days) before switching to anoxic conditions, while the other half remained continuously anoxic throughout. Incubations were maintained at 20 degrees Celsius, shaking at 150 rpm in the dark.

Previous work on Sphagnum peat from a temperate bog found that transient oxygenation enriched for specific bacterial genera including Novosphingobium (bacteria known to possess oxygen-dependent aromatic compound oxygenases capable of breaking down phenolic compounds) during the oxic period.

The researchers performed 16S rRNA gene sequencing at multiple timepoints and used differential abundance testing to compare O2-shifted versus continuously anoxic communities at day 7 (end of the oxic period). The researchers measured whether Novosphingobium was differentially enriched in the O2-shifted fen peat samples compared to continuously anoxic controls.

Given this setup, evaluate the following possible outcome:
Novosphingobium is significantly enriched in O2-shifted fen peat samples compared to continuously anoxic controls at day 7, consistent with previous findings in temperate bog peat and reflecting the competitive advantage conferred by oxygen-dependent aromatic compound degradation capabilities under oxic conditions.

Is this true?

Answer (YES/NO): NO